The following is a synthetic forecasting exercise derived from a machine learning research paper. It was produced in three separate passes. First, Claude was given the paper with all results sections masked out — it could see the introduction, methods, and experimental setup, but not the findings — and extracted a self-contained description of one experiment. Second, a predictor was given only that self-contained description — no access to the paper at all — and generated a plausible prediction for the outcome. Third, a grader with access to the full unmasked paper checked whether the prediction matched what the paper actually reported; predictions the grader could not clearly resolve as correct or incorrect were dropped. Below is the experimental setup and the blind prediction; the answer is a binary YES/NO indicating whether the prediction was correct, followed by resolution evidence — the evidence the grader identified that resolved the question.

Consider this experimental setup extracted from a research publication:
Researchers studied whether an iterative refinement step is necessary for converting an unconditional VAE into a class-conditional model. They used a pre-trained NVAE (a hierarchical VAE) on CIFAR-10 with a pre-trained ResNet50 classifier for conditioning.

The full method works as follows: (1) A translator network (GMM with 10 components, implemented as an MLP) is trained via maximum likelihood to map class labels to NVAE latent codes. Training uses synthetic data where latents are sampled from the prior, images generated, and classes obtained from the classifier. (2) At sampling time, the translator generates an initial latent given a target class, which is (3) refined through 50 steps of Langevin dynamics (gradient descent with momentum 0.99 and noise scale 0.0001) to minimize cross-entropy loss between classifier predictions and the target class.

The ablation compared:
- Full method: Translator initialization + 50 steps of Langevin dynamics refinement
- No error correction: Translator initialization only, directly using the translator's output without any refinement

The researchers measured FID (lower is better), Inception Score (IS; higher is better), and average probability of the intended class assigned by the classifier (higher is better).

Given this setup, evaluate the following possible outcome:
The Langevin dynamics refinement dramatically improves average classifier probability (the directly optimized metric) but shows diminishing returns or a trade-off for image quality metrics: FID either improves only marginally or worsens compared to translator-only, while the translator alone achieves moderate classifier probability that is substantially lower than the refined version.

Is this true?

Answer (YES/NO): NO